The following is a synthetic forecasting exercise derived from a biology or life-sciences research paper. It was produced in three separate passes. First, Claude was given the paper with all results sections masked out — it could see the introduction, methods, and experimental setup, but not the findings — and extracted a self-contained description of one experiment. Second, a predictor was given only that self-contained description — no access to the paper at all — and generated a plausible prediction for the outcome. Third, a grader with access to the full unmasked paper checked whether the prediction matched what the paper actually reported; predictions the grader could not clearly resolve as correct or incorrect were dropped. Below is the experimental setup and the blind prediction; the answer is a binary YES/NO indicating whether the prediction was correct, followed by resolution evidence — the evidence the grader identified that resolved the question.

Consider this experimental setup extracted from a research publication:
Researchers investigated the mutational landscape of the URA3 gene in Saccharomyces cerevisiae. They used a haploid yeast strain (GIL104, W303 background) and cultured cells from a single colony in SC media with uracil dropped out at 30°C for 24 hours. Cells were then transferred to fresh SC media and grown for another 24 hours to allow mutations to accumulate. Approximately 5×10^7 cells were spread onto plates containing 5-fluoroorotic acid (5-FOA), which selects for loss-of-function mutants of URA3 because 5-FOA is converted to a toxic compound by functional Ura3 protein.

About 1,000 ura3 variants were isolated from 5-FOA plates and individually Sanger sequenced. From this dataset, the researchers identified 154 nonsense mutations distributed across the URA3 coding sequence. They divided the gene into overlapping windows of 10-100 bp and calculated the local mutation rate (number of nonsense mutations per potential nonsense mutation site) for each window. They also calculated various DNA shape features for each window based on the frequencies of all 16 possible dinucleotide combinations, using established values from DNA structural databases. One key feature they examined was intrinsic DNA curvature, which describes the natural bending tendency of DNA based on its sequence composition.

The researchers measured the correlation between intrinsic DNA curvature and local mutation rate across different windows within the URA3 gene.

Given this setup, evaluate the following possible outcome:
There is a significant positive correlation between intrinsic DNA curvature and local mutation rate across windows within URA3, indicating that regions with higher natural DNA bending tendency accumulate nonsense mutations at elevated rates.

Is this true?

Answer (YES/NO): NO